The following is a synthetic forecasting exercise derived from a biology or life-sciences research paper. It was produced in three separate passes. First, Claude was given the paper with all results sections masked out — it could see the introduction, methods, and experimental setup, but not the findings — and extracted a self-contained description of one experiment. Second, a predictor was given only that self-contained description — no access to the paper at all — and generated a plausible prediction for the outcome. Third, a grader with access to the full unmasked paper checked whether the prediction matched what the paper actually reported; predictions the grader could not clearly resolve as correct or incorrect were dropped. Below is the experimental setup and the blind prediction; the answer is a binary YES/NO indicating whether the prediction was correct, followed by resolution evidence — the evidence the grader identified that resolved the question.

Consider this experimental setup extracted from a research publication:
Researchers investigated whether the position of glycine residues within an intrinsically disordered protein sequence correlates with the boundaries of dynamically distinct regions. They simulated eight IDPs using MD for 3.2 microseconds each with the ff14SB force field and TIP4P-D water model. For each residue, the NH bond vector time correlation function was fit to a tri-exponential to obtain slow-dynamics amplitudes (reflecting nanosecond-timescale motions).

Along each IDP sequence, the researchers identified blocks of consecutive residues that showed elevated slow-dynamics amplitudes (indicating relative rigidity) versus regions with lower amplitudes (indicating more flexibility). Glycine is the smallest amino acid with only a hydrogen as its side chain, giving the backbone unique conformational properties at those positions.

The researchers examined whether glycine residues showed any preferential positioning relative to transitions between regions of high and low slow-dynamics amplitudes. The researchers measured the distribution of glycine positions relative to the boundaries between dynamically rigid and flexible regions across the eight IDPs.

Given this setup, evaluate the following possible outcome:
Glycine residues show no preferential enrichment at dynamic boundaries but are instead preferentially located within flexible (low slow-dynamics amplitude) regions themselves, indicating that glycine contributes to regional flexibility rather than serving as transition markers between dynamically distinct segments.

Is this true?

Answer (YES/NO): NO